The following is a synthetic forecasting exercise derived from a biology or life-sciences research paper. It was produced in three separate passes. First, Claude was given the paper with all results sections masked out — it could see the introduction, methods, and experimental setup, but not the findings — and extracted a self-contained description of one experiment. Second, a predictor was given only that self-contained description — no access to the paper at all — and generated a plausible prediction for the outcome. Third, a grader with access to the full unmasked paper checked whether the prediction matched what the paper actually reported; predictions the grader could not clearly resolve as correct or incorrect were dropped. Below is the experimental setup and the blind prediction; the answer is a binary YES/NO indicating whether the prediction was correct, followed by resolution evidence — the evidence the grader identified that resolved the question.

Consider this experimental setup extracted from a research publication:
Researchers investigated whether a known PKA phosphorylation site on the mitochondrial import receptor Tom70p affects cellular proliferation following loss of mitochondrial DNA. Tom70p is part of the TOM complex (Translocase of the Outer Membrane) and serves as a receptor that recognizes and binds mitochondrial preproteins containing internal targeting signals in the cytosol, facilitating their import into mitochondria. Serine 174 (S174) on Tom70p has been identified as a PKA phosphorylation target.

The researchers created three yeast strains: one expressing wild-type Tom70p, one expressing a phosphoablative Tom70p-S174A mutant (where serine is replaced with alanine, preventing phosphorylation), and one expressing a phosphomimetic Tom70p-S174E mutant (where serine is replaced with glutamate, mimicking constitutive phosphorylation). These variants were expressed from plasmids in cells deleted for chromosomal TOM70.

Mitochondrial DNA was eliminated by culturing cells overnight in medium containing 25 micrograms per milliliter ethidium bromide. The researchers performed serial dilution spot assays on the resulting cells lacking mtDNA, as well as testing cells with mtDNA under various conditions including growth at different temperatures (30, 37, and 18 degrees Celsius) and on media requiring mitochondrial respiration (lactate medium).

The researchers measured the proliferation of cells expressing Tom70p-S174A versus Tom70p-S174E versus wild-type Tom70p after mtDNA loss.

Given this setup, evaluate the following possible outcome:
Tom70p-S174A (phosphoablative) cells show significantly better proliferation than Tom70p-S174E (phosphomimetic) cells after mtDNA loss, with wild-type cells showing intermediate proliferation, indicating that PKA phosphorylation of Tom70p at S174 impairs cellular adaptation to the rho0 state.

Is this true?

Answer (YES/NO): NO